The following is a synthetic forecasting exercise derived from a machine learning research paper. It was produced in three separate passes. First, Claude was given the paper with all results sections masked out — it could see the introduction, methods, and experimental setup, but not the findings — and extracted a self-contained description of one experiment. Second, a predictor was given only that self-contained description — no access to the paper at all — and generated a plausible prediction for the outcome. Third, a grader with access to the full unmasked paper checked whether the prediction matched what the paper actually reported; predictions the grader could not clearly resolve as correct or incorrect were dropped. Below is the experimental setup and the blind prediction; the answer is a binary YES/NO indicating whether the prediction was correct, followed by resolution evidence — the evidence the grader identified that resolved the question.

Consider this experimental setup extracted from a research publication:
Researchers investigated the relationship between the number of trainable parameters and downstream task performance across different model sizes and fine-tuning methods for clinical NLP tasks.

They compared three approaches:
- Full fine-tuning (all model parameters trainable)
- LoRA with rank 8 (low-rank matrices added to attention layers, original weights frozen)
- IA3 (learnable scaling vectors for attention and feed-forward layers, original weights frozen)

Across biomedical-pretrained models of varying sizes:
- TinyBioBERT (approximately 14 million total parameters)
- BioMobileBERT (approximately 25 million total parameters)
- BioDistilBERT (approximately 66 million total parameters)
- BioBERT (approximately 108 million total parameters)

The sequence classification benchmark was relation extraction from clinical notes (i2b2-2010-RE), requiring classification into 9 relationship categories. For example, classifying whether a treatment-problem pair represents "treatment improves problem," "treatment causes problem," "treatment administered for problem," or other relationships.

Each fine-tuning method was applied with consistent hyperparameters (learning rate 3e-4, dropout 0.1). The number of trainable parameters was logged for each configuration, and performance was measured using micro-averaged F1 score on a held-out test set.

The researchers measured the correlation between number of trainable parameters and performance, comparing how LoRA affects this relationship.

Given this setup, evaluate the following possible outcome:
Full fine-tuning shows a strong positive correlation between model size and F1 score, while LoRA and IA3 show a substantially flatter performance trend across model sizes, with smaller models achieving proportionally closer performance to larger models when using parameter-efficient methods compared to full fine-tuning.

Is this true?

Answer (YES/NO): NO